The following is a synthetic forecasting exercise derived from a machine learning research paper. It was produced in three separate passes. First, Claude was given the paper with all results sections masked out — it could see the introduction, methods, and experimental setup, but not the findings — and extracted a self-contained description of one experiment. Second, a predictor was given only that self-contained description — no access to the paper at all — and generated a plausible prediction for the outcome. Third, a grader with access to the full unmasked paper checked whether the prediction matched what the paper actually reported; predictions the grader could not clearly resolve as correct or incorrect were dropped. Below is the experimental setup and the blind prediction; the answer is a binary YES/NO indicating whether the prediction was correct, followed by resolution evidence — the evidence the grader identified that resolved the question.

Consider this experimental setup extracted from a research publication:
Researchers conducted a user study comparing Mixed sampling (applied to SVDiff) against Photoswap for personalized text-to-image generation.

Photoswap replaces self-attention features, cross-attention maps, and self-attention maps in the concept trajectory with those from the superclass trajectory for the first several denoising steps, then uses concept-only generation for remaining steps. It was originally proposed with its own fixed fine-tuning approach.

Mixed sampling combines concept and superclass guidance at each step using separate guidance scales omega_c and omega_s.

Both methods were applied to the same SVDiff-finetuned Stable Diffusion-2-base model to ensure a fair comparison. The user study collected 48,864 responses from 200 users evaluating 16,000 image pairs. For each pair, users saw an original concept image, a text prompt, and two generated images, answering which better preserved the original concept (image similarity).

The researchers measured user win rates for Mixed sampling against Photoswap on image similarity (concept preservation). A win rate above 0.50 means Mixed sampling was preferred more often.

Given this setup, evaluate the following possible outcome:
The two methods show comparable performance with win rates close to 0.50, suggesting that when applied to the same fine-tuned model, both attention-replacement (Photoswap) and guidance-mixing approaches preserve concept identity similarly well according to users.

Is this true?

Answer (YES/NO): NO